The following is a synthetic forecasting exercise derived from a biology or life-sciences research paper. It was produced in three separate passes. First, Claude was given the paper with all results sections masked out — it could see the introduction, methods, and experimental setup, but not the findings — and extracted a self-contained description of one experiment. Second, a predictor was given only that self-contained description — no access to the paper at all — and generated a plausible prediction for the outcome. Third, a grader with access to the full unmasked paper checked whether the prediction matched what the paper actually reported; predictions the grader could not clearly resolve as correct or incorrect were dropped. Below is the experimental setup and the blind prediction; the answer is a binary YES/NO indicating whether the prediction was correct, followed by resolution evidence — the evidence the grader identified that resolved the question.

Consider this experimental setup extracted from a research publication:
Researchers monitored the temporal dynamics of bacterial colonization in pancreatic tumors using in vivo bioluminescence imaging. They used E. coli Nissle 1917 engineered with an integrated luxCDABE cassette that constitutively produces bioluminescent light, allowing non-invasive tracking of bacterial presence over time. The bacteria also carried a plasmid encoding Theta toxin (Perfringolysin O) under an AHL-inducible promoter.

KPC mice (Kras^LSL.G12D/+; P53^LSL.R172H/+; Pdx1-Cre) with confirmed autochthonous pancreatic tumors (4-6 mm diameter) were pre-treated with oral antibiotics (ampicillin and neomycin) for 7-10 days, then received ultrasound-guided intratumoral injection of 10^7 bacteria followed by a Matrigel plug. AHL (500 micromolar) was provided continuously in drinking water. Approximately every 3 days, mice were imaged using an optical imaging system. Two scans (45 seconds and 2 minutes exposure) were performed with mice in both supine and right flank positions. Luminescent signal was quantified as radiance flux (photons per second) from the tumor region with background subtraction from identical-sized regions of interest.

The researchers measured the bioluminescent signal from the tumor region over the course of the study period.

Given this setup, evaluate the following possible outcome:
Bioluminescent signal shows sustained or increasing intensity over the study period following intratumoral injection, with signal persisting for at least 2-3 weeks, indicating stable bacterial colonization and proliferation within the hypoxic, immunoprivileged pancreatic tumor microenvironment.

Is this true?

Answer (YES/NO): NO